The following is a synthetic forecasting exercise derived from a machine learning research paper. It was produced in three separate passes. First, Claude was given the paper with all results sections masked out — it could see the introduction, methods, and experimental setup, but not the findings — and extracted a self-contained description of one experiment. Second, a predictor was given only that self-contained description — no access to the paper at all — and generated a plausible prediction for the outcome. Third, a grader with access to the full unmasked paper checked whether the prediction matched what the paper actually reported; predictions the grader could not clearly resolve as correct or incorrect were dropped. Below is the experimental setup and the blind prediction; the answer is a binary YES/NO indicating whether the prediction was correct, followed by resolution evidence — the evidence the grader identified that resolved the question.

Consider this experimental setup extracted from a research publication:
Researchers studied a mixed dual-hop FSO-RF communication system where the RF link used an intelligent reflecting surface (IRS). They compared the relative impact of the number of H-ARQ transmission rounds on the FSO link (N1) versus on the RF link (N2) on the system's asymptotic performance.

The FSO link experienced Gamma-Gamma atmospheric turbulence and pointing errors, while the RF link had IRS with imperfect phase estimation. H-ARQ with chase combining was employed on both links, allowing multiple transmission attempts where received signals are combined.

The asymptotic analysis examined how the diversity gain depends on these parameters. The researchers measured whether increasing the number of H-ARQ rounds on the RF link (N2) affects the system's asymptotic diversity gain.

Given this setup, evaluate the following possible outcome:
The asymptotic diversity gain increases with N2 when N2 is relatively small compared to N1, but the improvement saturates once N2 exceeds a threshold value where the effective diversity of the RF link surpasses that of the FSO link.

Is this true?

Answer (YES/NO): NO